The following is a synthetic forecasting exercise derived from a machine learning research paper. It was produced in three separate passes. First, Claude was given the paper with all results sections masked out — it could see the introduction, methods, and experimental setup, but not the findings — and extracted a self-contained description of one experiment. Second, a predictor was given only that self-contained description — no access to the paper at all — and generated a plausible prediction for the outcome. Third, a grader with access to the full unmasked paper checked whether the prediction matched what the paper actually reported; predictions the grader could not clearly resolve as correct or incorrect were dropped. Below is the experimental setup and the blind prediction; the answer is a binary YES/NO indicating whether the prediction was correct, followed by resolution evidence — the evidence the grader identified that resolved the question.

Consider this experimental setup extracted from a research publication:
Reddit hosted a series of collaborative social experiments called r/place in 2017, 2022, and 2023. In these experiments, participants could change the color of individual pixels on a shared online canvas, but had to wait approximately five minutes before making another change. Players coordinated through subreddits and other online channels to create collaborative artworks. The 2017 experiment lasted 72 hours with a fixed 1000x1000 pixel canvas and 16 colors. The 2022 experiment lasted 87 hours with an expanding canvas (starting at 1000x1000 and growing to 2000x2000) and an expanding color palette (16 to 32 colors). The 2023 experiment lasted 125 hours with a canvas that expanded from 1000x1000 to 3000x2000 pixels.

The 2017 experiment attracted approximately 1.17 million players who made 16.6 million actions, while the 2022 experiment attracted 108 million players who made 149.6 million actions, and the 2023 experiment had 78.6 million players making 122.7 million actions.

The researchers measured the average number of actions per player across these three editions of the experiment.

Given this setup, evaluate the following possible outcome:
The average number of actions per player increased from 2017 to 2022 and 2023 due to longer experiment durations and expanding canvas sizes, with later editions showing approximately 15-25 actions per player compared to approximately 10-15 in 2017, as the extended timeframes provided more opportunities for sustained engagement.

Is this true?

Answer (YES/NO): NO